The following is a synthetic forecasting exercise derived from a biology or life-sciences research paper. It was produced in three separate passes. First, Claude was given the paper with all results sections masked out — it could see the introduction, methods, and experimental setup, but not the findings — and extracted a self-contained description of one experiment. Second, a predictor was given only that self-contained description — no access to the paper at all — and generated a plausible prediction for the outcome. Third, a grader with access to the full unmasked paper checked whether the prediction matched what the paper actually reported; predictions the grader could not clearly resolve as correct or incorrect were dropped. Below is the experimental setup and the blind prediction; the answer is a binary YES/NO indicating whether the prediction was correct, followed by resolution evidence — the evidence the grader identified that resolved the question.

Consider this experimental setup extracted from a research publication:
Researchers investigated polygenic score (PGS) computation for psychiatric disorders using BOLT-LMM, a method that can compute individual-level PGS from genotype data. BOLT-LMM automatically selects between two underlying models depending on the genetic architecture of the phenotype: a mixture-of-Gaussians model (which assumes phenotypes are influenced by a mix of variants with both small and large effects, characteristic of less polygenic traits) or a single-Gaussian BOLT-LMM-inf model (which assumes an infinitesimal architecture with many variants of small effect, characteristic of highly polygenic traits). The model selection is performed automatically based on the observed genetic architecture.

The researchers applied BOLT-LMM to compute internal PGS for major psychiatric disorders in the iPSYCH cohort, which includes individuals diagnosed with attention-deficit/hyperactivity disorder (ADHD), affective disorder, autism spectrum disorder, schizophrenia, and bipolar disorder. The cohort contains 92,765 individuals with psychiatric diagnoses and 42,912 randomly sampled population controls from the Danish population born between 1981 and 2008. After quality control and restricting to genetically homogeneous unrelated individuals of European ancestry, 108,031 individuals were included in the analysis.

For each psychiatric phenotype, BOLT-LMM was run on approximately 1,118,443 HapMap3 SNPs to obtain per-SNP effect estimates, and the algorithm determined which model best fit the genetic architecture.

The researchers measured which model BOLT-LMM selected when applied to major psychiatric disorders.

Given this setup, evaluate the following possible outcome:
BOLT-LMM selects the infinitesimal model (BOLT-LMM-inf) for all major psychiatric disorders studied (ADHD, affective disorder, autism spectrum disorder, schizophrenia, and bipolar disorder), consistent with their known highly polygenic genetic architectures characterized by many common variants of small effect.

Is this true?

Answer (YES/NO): YES